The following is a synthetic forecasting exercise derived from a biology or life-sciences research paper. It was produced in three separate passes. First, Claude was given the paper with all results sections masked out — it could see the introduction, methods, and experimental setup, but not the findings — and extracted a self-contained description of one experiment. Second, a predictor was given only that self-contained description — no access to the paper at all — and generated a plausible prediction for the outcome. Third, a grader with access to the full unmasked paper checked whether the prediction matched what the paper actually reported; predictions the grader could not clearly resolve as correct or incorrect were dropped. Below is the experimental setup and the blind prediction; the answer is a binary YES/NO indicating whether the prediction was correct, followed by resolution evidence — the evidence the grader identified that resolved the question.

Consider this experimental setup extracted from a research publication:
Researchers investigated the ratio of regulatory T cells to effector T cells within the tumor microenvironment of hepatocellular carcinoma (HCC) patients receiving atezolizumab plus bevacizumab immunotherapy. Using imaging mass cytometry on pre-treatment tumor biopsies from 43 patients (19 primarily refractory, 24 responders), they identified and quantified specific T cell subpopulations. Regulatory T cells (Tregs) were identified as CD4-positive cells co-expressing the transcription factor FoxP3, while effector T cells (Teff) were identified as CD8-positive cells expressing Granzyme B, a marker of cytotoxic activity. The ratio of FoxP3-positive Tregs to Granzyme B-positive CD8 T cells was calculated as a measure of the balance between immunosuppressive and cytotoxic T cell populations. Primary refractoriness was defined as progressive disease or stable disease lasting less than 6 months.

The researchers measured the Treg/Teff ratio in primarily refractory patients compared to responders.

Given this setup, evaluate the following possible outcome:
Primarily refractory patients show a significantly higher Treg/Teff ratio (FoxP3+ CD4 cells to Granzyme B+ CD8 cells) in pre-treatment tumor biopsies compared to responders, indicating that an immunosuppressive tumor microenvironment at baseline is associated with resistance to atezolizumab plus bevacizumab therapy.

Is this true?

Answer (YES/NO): YES